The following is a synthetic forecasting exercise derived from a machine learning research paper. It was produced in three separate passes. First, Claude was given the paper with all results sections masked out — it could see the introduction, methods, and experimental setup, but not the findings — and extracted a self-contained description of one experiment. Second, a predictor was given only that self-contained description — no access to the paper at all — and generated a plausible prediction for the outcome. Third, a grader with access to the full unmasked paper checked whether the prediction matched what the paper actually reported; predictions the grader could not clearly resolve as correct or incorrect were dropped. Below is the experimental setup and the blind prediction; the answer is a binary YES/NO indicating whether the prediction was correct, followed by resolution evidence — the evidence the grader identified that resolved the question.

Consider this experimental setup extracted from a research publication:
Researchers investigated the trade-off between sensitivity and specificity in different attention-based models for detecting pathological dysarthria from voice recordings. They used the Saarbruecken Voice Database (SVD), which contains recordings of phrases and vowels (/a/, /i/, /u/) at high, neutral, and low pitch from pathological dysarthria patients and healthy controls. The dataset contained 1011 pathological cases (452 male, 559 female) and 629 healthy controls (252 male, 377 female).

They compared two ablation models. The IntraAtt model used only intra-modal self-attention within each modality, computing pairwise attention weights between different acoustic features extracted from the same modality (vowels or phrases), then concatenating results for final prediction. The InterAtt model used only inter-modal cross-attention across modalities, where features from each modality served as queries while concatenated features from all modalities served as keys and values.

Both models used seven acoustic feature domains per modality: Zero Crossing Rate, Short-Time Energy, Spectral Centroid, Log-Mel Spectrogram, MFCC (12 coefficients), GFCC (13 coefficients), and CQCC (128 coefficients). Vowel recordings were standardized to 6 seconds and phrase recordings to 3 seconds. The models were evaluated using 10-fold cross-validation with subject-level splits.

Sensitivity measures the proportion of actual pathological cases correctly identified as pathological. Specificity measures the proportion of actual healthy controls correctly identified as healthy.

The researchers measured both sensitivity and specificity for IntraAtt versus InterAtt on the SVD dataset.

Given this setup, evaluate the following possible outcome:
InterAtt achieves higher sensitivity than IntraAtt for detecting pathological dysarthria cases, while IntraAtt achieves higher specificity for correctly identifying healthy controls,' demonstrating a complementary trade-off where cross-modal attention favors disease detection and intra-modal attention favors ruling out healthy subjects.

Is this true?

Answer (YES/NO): NO